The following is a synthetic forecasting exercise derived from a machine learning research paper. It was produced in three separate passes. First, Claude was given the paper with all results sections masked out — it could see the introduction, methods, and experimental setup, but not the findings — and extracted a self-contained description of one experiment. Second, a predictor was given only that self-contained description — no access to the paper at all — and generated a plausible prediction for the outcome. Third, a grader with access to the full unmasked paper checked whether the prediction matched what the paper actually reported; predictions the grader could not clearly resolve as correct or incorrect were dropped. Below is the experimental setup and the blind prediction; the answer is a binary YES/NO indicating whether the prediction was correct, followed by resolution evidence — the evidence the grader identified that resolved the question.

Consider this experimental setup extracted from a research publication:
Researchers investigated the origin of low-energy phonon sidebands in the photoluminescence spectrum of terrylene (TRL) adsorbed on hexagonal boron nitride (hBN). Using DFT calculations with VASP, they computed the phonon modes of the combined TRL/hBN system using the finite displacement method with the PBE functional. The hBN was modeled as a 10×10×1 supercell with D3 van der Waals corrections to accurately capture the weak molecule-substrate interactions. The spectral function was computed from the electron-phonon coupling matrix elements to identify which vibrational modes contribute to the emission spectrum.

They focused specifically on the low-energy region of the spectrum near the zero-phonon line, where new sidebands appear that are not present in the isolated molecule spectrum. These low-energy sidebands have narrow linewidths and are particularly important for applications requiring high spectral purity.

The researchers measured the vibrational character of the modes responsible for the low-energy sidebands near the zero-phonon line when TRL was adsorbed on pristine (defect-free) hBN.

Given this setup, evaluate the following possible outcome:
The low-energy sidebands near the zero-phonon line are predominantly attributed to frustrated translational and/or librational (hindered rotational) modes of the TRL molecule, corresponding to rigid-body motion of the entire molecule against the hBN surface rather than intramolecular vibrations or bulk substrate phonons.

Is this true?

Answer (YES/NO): YES